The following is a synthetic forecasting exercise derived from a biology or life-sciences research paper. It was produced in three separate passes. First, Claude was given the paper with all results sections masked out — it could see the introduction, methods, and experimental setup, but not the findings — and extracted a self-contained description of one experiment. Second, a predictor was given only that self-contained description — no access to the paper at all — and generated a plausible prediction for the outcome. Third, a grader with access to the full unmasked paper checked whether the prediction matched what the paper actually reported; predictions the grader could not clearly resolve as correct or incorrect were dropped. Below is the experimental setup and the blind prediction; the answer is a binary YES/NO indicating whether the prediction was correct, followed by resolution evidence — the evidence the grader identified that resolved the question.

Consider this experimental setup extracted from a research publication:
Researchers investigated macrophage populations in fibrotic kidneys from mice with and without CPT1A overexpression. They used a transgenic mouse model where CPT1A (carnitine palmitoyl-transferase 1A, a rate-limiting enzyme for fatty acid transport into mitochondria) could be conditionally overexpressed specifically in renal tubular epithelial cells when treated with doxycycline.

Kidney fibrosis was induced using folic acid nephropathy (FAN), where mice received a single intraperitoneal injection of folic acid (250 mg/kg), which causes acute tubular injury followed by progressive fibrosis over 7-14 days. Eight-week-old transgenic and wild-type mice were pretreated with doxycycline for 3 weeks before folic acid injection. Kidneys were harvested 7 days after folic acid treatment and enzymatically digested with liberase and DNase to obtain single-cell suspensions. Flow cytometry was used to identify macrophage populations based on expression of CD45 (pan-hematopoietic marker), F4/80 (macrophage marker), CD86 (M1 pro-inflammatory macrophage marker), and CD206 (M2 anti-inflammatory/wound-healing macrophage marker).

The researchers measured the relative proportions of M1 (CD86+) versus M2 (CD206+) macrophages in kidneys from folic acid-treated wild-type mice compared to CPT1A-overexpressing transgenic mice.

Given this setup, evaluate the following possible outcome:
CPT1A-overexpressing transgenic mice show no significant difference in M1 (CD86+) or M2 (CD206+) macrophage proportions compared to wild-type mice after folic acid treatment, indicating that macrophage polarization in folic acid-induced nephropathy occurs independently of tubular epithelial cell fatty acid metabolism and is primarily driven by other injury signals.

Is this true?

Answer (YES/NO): NO